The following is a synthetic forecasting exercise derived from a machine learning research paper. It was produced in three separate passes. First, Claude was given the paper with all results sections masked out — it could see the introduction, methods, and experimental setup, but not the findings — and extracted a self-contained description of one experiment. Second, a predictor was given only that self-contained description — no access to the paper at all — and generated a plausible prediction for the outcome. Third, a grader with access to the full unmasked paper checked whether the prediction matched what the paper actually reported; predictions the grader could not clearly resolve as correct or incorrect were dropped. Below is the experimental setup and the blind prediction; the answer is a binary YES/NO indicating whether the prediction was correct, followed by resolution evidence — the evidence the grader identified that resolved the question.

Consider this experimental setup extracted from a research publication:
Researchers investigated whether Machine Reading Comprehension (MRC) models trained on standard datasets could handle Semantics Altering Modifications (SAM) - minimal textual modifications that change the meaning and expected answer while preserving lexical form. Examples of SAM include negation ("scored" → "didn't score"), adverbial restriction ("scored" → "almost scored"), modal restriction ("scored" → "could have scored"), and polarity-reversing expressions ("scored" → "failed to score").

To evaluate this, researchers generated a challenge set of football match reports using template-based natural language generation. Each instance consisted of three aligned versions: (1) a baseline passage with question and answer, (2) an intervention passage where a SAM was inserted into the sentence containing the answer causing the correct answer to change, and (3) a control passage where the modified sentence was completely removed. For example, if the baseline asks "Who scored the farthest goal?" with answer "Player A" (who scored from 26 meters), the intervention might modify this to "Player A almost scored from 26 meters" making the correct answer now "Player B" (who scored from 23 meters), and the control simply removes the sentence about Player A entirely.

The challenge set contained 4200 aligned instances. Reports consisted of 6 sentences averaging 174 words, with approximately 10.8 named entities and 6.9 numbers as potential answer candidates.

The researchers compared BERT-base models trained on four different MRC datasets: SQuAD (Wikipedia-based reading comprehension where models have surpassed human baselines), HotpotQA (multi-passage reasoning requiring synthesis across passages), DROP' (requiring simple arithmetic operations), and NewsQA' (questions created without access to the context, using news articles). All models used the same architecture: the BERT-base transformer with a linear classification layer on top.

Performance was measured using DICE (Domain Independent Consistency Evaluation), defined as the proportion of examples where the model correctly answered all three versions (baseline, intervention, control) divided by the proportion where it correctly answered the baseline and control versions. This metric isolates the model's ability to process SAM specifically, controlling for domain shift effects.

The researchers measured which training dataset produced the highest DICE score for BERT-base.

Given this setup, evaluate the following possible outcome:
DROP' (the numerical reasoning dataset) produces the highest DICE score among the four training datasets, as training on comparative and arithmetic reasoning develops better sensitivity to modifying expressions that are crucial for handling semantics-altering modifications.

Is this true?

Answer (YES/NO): NO